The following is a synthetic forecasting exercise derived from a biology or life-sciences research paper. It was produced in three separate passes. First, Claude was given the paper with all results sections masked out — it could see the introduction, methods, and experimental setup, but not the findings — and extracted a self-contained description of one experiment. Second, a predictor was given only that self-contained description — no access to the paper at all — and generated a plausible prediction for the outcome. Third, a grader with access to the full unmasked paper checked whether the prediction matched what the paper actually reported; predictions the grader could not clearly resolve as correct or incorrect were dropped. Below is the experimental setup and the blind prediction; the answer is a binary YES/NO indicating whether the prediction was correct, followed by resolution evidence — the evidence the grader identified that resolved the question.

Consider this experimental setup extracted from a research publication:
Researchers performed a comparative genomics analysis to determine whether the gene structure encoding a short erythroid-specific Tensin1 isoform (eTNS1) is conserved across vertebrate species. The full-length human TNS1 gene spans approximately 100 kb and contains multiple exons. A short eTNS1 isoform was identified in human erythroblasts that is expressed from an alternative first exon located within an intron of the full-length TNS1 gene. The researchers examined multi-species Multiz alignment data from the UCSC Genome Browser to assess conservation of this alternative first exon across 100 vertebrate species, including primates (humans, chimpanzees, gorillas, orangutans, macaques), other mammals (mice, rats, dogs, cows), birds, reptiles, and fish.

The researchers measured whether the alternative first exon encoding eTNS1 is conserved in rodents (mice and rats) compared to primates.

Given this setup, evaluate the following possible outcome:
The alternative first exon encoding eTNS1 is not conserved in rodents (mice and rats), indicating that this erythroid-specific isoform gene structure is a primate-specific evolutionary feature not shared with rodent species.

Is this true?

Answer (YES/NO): YES